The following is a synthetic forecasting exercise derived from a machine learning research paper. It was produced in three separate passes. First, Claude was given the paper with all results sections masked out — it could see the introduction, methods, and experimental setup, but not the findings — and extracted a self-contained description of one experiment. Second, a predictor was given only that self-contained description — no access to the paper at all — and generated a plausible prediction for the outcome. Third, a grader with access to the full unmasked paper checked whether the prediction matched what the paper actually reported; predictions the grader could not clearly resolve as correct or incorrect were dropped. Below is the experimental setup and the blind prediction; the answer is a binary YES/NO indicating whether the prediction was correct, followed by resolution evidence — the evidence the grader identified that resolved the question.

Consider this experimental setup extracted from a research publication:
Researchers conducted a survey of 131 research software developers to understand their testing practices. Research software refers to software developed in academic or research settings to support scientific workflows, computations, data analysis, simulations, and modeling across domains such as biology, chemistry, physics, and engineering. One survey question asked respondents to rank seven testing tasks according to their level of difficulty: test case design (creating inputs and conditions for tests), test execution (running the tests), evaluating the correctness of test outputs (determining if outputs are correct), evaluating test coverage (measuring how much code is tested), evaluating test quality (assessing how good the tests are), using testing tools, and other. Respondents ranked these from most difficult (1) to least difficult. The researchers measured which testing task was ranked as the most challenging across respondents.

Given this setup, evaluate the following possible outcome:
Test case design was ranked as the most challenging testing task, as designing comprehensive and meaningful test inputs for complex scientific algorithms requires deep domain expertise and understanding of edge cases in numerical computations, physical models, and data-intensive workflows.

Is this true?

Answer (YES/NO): YES